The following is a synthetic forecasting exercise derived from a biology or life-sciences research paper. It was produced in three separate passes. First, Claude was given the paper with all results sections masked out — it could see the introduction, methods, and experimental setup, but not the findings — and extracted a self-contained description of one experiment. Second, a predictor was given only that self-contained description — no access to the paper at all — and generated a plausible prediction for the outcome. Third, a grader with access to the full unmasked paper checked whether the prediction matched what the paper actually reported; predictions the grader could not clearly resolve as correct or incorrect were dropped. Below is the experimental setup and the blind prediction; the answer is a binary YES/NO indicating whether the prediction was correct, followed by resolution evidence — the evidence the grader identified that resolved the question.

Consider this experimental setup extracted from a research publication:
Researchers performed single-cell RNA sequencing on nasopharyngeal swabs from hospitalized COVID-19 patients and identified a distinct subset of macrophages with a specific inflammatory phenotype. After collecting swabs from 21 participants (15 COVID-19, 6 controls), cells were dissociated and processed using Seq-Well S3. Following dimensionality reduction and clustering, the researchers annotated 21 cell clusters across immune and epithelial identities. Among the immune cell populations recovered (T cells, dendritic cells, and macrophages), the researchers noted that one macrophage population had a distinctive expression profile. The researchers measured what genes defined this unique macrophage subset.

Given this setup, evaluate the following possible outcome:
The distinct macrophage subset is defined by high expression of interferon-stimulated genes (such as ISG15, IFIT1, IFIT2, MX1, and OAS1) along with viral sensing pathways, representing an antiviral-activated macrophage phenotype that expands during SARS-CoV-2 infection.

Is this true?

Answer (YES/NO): NO